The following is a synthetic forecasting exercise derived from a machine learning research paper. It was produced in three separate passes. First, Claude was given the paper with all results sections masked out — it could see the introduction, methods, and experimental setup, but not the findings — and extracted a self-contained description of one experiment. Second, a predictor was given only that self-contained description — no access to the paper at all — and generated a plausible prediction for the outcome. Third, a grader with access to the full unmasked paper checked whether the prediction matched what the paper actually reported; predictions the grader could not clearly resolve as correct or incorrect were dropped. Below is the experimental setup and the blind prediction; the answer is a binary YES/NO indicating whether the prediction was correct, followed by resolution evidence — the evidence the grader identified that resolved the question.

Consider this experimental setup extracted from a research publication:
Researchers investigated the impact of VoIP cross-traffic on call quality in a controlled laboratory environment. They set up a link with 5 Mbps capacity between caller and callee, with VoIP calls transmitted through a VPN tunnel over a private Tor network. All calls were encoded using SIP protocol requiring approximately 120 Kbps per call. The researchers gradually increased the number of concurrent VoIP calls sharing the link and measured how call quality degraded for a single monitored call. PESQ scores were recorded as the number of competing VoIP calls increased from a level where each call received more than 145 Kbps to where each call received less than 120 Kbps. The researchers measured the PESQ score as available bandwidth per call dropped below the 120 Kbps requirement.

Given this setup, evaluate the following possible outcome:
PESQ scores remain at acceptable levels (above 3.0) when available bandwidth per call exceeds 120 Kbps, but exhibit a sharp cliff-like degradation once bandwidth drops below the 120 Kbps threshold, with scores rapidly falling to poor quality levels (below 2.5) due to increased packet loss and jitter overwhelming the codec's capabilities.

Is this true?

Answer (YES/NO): YES